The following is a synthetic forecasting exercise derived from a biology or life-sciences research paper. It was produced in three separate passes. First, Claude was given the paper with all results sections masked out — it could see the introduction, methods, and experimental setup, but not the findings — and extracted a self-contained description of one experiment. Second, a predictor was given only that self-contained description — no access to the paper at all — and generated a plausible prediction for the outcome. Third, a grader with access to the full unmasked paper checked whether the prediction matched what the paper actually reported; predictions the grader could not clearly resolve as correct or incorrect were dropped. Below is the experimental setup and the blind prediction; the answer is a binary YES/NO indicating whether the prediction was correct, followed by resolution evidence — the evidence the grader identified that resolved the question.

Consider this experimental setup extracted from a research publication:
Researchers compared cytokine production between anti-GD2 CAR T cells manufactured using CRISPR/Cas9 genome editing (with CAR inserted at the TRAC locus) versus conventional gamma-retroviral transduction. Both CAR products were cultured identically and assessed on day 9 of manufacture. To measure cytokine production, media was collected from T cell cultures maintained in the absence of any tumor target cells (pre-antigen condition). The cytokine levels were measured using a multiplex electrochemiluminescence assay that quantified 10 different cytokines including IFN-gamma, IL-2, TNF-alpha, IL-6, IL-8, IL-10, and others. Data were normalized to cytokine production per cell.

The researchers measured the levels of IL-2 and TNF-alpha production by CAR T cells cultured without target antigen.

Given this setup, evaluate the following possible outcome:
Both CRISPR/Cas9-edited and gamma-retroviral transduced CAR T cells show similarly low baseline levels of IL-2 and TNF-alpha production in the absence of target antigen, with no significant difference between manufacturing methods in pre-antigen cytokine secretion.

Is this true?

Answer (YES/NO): NO